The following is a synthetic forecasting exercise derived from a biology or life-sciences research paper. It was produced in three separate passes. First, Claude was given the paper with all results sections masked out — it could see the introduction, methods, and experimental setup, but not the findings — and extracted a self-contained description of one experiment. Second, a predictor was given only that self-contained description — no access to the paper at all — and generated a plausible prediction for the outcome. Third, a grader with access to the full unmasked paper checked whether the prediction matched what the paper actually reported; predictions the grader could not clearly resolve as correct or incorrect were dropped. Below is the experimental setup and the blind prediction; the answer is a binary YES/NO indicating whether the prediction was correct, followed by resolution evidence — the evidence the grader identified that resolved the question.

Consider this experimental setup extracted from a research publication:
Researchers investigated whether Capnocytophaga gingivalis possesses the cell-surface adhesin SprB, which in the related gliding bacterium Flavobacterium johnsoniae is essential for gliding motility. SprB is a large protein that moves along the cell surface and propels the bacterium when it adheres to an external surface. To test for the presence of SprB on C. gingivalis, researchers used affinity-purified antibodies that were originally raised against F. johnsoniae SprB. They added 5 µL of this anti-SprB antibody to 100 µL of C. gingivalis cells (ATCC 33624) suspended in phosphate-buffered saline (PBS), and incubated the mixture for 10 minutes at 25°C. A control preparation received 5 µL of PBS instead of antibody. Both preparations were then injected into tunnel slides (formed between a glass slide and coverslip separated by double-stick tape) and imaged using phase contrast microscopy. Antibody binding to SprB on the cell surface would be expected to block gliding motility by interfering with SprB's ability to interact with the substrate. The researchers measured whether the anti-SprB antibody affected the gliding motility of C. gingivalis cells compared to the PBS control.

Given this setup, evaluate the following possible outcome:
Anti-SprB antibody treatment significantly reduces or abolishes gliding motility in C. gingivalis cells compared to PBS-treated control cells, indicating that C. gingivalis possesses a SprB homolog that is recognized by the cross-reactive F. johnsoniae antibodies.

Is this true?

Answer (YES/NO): NO